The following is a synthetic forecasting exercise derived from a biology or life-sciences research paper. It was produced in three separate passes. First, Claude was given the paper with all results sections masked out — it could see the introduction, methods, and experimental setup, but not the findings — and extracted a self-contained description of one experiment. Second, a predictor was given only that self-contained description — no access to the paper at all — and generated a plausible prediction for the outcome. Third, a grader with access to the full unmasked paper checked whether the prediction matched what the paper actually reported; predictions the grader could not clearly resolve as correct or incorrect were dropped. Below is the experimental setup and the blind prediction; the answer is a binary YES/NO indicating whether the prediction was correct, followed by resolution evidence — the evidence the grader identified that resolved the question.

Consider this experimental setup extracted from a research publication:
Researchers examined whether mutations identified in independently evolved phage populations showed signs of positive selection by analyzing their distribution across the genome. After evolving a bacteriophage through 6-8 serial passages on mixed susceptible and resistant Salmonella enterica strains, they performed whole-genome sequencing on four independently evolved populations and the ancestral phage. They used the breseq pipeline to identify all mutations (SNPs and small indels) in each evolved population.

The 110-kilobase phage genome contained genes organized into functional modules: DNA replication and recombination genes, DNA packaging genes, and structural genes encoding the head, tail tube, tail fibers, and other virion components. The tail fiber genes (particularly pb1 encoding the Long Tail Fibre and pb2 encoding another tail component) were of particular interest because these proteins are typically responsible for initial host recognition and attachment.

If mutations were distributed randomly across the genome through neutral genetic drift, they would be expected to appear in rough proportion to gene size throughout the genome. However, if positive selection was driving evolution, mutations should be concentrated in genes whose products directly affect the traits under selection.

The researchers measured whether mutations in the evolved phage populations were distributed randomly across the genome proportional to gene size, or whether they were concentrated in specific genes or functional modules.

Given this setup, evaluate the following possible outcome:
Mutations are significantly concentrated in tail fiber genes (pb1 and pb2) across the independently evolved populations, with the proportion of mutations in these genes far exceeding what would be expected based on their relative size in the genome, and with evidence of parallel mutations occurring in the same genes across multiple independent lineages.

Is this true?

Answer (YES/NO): NO